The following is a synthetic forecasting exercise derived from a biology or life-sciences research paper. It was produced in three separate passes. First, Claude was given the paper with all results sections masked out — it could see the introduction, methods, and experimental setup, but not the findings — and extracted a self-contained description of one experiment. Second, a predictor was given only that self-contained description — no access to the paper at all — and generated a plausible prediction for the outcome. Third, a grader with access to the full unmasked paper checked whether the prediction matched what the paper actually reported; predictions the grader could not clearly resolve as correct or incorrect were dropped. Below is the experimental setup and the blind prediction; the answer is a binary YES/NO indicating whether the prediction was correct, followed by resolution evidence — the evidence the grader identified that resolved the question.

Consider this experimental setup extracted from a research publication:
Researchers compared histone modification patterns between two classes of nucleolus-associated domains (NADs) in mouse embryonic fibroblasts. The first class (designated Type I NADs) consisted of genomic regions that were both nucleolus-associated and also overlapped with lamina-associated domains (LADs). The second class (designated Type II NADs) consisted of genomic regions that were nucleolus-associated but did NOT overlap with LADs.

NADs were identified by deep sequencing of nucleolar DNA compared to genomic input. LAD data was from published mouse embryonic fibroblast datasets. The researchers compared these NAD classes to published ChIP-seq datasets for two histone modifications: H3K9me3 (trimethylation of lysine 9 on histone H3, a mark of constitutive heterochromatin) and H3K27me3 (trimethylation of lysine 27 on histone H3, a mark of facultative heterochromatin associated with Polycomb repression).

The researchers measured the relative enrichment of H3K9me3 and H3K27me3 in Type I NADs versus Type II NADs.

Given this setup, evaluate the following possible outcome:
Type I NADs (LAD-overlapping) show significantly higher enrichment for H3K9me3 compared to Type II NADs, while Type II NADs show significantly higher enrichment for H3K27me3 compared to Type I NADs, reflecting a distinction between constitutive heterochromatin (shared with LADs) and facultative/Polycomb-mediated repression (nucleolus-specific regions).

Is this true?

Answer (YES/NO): YES